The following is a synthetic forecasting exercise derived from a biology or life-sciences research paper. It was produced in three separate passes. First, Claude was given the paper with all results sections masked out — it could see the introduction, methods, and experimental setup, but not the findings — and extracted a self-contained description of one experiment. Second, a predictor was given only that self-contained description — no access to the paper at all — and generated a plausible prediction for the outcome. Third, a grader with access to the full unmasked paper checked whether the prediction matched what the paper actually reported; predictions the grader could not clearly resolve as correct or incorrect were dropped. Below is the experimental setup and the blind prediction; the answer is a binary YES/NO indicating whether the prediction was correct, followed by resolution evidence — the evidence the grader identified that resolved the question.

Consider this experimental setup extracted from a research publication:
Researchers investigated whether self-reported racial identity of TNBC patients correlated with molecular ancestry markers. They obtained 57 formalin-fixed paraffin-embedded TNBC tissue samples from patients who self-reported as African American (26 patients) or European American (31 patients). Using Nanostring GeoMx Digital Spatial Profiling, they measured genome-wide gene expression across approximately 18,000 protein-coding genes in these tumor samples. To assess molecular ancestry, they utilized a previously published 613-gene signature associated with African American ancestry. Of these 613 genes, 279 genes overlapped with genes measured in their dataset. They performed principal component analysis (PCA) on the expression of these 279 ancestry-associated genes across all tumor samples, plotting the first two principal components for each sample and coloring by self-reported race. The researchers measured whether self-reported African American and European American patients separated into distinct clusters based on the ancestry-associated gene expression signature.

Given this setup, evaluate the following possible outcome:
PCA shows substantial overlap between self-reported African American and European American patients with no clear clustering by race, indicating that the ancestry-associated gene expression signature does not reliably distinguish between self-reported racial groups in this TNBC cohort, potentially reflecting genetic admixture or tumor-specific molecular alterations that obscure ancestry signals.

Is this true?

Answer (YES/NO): NO